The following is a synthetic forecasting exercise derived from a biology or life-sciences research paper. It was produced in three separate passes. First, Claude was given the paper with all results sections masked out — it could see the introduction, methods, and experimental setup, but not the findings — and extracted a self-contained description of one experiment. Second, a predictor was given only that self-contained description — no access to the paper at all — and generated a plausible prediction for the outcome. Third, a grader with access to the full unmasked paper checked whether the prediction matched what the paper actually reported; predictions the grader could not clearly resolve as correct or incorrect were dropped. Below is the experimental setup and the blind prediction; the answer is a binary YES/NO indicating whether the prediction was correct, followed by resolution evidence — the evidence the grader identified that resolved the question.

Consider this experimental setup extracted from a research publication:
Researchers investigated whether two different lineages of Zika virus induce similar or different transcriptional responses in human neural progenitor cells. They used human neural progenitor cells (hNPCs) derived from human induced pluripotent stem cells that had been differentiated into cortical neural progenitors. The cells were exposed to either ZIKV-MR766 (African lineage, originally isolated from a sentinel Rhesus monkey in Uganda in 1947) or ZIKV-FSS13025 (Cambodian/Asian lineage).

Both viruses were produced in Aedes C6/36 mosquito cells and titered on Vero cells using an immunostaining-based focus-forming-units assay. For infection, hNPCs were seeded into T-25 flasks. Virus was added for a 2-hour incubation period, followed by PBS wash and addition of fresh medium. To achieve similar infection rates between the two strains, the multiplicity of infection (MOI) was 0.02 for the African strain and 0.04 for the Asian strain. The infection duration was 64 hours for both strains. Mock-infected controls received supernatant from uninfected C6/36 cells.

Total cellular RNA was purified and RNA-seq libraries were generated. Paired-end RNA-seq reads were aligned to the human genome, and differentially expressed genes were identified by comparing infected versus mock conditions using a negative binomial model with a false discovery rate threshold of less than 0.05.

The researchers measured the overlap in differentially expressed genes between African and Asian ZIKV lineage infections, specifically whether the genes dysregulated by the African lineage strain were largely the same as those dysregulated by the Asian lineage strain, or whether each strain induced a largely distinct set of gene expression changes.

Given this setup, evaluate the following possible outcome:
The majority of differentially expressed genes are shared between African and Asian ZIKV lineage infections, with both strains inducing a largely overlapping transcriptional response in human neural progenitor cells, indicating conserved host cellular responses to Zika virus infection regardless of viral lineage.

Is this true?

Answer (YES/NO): NO